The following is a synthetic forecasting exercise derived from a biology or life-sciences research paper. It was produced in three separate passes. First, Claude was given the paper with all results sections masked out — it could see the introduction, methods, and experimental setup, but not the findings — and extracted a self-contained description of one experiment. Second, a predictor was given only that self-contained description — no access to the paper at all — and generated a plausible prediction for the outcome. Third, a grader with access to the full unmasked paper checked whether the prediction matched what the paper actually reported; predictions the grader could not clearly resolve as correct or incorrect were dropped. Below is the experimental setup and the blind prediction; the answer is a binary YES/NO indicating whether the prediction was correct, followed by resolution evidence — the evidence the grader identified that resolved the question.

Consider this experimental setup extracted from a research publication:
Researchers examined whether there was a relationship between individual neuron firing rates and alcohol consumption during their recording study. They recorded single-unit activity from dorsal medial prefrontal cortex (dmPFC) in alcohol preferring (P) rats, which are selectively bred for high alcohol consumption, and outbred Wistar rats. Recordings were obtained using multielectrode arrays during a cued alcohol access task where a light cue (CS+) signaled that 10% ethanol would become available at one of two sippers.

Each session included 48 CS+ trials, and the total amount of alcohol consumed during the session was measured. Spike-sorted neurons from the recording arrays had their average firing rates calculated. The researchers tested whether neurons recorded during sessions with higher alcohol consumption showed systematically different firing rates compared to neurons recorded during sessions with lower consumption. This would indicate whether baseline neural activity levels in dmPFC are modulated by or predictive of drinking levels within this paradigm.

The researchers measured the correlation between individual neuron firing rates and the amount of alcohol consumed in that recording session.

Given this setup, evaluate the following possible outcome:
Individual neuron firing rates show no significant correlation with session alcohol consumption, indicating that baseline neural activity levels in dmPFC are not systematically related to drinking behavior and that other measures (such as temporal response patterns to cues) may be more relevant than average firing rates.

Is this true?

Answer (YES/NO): YES